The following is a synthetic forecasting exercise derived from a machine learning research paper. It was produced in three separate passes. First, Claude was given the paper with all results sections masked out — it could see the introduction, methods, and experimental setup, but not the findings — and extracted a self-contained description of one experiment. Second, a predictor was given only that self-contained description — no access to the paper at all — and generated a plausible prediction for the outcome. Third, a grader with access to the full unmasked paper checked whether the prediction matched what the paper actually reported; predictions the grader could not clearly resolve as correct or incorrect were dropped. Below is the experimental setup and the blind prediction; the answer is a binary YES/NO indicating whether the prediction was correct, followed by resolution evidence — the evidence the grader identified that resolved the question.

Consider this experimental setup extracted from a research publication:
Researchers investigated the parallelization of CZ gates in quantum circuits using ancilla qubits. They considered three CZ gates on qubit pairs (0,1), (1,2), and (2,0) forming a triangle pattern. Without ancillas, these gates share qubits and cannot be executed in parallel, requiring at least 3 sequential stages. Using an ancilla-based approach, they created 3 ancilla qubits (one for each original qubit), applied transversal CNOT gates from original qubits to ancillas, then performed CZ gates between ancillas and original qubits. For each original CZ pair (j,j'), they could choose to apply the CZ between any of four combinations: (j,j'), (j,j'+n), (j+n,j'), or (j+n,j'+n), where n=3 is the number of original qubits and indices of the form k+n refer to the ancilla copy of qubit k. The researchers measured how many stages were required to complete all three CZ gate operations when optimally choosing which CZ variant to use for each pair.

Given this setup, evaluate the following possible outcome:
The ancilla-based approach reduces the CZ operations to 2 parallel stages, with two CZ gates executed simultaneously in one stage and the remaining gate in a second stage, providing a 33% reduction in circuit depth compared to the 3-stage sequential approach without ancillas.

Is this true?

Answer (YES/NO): NO